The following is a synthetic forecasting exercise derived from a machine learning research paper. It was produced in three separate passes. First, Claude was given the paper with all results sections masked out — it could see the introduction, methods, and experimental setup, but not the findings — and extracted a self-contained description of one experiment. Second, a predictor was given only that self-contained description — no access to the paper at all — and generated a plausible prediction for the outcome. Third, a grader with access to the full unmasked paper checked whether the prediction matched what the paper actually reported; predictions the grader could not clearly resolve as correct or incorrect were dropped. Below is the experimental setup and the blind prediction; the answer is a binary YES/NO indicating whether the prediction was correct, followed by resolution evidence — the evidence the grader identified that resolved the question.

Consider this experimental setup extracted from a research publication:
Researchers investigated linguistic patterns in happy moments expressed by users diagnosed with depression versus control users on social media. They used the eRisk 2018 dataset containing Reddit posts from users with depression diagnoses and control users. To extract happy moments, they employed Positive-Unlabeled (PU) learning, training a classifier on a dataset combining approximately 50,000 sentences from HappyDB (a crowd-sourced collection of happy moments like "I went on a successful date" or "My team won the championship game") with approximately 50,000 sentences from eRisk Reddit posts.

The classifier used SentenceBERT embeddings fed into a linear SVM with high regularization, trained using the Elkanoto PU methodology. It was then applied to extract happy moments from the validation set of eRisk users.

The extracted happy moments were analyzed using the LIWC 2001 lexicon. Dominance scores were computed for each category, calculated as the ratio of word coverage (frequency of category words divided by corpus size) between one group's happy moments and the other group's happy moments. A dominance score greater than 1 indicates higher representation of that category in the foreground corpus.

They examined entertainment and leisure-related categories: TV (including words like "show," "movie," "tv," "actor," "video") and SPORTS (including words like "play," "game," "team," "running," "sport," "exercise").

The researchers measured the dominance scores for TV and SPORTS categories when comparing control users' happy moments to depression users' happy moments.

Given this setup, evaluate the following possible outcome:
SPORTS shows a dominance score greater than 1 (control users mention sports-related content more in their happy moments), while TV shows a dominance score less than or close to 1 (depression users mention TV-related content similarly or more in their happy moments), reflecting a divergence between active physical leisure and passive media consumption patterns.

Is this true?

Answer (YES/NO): NO